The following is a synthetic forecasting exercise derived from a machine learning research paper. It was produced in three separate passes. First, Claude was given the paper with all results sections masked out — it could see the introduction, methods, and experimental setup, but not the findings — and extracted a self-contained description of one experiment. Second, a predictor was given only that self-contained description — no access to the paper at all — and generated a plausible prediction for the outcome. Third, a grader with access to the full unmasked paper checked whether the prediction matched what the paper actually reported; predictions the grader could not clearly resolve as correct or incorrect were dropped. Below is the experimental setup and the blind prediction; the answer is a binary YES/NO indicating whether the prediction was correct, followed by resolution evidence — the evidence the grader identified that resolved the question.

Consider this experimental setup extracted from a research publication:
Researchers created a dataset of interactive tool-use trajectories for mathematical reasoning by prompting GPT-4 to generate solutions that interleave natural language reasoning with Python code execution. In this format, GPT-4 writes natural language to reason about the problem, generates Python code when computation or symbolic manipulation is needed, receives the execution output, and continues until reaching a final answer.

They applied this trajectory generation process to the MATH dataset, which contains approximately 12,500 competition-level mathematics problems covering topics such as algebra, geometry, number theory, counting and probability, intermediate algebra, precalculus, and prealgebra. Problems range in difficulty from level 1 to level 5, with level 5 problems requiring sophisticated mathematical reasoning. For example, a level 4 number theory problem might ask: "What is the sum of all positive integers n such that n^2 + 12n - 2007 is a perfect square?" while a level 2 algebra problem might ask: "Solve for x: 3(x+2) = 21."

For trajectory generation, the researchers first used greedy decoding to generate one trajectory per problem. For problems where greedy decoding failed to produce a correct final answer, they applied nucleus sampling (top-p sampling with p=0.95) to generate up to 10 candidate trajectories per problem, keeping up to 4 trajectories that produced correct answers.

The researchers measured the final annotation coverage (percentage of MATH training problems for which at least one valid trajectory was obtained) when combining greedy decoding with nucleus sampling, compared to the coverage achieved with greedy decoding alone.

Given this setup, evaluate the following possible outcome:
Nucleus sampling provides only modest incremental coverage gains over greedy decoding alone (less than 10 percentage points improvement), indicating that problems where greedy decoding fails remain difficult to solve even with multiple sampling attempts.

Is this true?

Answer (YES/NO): NO